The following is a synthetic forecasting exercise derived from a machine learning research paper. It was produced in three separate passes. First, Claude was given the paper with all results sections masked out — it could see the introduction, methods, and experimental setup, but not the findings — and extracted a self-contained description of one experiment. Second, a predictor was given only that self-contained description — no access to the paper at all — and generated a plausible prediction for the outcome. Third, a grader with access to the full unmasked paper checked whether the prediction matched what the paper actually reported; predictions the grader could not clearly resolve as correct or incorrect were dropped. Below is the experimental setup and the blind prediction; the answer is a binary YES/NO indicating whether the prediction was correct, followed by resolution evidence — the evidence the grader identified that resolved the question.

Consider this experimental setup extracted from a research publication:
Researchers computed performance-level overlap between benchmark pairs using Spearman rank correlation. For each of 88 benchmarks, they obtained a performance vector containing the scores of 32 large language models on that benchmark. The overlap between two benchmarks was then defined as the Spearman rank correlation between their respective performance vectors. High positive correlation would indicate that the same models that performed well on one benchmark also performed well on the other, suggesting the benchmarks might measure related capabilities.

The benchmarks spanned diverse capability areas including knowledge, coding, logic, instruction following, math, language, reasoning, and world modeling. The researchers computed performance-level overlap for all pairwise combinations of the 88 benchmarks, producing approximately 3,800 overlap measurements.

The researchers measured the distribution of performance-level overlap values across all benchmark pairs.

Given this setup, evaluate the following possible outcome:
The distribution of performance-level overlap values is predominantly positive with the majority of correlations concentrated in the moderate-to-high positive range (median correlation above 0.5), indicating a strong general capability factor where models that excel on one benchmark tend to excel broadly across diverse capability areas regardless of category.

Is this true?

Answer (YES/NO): YES